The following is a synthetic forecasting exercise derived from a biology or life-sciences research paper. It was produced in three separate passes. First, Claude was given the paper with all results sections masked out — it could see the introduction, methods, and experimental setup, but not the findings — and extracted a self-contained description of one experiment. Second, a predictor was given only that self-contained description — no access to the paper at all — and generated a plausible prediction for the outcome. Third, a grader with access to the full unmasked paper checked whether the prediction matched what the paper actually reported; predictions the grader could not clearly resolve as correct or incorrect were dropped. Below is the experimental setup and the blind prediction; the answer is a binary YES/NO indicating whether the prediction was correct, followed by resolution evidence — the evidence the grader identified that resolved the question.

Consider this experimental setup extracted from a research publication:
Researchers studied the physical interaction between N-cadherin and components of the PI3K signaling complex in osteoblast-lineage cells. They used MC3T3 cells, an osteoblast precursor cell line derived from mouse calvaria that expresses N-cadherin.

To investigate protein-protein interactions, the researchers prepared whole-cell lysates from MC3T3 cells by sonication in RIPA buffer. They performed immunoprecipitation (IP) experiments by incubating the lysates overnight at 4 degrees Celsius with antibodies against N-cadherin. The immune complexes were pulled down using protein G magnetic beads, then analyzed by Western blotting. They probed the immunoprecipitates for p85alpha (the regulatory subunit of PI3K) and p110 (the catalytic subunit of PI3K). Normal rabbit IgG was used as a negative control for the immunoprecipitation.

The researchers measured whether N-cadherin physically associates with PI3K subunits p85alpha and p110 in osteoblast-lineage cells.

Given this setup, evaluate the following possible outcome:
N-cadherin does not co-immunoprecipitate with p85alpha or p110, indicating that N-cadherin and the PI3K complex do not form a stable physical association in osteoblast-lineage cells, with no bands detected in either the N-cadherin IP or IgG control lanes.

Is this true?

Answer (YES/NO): NO